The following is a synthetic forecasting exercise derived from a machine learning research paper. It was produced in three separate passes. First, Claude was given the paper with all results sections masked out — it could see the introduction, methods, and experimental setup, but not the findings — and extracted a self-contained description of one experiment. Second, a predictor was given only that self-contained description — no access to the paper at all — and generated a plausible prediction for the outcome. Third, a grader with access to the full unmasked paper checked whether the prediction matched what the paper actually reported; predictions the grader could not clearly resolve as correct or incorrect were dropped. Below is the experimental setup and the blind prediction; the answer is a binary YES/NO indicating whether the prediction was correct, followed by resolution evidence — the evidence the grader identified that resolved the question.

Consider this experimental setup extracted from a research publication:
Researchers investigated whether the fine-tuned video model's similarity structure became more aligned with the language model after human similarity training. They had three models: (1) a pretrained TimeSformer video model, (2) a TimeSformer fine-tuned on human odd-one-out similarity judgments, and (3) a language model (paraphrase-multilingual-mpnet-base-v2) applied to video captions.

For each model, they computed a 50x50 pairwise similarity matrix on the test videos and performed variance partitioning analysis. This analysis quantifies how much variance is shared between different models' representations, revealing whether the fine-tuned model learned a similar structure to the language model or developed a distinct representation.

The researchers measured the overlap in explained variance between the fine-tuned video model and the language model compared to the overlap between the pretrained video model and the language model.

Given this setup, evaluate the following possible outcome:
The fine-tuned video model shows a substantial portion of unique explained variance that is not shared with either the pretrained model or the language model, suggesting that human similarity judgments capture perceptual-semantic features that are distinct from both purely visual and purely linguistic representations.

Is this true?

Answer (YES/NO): YES